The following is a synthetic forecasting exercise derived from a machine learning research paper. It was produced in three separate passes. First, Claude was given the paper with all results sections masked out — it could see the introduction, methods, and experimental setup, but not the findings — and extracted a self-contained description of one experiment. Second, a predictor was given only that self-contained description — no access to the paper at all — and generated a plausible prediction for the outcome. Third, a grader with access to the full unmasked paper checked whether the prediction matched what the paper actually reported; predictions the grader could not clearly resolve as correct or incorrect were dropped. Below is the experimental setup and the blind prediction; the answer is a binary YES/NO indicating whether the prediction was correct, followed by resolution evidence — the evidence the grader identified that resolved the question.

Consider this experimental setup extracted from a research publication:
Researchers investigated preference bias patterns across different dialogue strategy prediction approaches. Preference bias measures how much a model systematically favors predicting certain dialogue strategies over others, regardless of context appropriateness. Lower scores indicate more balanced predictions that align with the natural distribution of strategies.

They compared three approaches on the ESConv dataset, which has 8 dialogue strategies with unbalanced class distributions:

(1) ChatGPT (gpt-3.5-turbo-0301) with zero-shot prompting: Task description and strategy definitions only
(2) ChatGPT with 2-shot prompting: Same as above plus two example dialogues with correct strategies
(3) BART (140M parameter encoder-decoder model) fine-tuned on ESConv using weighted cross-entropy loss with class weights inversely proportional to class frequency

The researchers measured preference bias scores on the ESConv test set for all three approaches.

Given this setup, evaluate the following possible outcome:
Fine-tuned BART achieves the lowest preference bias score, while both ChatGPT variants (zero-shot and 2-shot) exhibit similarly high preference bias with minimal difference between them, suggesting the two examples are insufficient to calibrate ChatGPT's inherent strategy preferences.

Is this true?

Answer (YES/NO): NO